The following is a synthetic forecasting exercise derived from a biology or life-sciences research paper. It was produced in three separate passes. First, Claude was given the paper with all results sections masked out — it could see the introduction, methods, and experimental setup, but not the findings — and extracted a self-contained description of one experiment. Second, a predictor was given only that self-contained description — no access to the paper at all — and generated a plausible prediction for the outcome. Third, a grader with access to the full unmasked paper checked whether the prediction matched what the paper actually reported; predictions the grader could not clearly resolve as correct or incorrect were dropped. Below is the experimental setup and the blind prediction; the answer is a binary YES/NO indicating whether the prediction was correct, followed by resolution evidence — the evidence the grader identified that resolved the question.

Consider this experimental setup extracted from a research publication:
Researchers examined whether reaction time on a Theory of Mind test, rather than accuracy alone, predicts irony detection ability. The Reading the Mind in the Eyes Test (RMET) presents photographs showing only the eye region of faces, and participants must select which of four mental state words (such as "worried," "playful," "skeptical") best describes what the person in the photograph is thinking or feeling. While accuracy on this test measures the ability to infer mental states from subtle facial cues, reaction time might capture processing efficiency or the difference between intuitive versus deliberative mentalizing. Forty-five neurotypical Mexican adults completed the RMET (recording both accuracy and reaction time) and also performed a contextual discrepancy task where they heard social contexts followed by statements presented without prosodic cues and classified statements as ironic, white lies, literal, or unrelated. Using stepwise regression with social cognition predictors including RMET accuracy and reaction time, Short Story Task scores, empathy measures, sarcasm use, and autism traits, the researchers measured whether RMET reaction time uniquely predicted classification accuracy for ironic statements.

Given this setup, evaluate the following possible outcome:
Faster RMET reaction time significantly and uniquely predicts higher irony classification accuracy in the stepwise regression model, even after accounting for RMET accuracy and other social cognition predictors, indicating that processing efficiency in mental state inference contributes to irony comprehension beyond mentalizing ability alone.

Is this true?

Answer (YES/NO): NO